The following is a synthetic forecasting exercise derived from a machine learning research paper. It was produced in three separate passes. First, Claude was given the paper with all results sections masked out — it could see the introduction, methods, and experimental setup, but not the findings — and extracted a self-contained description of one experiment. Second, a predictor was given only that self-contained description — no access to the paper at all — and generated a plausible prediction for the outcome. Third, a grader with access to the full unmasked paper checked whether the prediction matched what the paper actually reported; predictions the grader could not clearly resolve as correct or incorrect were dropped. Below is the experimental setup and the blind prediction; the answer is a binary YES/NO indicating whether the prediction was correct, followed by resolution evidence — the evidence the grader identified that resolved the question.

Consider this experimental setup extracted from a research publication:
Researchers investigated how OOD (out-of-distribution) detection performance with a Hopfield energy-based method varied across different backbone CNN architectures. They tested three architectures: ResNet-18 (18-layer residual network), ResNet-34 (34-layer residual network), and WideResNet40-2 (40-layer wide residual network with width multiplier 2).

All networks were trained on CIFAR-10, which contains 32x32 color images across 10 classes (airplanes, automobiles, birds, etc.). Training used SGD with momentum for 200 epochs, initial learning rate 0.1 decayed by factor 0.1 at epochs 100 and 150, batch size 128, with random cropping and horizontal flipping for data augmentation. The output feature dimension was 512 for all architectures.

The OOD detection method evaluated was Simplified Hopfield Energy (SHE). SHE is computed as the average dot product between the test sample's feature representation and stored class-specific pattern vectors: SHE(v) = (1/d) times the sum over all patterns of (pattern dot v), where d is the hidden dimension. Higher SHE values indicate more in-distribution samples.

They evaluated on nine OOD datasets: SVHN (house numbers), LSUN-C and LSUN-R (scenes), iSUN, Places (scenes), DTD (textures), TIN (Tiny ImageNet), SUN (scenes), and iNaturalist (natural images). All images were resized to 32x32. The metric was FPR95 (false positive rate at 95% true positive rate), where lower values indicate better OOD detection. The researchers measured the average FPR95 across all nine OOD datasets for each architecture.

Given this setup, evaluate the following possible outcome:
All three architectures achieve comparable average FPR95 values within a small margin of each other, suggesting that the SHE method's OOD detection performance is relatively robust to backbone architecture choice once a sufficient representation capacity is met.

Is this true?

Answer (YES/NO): NO